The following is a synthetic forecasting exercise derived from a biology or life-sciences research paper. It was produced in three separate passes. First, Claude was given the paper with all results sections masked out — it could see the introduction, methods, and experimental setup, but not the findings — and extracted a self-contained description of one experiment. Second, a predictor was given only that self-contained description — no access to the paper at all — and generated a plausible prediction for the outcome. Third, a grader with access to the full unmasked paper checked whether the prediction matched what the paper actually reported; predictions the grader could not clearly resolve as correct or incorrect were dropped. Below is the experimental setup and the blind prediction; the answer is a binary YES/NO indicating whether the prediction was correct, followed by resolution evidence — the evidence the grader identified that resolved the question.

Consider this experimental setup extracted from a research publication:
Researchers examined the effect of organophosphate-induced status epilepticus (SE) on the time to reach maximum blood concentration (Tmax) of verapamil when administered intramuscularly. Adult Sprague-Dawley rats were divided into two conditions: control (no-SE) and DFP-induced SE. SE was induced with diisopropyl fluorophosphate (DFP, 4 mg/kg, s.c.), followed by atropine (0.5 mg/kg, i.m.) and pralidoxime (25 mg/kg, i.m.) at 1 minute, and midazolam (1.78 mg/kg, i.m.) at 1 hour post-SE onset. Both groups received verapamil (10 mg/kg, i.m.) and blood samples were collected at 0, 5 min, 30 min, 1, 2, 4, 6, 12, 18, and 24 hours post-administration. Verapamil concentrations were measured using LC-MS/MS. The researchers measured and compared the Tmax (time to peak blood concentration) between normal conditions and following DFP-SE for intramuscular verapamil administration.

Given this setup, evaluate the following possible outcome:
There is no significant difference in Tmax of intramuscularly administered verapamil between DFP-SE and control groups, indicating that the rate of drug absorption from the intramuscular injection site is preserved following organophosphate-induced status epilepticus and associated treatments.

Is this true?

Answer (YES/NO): NO